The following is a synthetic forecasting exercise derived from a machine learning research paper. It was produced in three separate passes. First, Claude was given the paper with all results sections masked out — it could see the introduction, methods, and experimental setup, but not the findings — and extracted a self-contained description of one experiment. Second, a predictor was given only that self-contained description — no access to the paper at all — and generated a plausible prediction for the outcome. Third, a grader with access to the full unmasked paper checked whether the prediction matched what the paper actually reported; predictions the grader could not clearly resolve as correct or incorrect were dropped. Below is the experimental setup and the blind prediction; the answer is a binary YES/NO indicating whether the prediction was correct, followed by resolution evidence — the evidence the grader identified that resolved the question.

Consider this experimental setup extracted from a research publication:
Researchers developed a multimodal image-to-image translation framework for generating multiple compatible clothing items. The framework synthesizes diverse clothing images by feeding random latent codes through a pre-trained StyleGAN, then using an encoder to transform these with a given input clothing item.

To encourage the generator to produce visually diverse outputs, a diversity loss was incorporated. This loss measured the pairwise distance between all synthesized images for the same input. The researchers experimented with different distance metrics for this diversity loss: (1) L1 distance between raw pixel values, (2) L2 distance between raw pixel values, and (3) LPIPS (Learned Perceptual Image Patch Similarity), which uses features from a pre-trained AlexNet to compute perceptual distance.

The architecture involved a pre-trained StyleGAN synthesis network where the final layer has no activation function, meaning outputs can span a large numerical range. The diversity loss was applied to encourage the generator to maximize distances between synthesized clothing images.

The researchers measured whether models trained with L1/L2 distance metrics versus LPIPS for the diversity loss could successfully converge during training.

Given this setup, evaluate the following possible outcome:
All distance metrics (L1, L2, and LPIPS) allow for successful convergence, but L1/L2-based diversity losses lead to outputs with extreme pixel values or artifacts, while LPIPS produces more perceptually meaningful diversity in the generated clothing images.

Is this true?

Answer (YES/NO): NO